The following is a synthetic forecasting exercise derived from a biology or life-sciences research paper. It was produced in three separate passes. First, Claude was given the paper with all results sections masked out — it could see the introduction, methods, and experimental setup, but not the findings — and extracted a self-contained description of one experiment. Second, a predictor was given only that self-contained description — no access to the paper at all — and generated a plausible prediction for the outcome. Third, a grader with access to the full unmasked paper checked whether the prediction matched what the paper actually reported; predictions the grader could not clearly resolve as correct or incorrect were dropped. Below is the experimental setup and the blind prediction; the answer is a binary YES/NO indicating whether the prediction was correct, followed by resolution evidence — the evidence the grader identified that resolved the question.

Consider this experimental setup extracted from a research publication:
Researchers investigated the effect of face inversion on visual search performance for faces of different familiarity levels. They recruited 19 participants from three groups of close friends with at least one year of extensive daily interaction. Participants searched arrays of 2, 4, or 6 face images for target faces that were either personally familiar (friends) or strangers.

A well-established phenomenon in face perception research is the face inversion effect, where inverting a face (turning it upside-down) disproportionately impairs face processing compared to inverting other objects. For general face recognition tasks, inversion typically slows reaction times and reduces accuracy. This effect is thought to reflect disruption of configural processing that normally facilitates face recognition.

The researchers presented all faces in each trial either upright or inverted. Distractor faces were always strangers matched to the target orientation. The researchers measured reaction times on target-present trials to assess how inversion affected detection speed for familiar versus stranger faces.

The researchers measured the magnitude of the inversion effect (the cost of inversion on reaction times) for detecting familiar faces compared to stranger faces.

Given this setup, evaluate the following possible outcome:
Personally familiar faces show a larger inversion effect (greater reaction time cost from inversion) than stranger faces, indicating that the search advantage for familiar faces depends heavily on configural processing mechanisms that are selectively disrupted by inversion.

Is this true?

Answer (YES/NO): NO